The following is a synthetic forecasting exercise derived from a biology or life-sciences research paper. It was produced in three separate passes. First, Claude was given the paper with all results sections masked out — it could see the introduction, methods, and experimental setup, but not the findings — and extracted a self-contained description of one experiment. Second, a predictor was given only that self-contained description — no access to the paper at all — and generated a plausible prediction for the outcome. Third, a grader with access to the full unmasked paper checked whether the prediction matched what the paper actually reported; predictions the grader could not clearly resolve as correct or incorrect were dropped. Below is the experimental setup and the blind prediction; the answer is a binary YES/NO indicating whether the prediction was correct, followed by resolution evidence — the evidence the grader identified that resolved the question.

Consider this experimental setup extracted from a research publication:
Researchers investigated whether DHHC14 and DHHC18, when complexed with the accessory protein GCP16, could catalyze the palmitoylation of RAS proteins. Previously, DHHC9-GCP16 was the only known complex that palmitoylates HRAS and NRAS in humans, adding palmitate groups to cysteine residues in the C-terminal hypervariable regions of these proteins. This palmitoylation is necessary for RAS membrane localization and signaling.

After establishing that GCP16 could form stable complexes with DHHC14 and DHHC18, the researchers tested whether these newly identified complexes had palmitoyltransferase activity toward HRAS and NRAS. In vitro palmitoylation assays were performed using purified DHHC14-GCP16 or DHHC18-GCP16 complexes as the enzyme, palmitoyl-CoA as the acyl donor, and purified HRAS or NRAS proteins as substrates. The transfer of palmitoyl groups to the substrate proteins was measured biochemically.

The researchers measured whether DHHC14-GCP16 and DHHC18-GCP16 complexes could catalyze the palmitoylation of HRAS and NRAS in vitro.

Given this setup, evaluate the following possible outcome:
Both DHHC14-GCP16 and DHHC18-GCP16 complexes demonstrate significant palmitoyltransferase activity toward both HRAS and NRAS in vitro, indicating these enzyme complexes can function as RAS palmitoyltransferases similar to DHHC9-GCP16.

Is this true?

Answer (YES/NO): YES